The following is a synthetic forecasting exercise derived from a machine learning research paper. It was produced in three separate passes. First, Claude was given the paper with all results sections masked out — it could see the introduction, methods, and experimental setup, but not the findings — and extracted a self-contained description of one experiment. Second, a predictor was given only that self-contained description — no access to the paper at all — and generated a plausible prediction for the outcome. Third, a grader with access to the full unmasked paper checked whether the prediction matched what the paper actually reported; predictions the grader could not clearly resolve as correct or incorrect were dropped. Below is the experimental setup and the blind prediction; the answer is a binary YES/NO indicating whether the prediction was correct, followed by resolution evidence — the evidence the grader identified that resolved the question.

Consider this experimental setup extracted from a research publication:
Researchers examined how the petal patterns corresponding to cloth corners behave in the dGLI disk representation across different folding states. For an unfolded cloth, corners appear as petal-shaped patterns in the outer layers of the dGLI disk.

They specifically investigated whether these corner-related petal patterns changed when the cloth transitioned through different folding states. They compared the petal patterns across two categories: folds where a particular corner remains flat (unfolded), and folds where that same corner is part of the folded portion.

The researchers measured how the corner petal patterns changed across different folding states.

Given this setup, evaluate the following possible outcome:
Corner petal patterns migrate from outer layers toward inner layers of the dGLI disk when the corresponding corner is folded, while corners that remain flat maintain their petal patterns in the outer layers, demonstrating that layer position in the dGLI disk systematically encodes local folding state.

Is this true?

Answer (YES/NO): NO